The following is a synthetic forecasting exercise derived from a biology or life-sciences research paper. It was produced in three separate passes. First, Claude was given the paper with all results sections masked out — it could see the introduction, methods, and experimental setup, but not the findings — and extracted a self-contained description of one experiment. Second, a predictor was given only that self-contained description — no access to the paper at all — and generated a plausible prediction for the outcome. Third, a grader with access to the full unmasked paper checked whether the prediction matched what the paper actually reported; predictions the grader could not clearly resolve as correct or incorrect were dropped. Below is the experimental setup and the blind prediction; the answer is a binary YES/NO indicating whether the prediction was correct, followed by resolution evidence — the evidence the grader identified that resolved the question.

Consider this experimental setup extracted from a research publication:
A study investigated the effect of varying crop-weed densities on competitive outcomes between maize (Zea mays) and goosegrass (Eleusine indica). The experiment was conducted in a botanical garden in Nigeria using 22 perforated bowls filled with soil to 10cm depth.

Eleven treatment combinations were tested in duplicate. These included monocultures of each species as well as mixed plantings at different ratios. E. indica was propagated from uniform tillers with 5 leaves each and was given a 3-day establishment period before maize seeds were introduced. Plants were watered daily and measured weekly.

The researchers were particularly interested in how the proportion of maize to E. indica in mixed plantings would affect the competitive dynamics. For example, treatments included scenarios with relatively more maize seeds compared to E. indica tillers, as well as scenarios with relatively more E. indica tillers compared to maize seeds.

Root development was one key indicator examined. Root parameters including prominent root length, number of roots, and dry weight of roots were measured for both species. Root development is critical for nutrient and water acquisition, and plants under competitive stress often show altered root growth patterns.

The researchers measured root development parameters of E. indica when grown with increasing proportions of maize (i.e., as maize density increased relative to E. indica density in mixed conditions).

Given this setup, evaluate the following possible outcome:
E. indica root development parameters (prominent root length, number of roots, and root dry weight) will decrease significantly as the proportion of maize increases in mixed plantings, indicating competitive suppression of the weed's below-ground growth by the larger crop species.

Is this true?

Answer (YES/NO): NO